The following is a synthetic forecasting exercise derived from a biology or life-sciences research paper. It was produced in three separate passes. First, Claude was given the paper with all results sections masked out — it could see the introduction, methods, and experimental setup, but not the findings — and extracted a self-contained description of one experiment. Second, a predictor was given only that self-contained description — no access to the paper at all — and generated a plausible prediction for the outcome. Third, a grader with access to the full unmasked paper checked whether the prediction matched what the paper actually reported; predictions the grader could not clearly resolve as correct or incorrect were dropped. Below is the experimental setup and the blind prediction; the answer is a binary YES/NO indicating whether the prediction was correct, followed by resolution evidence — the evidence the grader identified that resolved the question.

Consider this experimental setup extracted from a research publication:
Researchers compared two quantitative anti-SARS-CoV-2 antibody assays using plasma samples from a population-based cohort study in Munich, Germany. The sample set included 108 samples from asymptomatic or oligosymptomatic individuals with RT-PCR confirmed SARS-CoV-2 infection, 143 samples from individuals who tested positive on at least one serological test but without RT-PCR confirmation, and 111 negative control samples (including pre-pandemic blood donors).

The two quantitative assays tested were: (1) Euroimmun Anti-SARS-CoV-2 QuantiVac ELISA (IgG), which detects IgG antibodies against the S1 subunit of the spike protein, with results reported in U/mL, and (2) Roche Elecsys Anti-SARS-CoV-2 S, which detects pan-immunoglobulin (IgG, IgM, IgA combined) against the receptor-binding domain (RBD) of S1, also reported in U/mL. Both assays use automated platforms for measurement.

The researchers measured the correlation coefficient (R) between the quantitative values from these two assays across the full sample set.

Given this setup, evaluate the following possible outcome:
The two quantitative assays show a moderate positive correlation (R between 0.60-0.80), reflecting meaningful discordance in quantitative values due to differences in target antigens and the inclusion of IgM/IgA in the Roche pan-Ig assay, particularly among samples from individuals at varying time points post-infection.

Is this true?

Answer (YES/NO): NO